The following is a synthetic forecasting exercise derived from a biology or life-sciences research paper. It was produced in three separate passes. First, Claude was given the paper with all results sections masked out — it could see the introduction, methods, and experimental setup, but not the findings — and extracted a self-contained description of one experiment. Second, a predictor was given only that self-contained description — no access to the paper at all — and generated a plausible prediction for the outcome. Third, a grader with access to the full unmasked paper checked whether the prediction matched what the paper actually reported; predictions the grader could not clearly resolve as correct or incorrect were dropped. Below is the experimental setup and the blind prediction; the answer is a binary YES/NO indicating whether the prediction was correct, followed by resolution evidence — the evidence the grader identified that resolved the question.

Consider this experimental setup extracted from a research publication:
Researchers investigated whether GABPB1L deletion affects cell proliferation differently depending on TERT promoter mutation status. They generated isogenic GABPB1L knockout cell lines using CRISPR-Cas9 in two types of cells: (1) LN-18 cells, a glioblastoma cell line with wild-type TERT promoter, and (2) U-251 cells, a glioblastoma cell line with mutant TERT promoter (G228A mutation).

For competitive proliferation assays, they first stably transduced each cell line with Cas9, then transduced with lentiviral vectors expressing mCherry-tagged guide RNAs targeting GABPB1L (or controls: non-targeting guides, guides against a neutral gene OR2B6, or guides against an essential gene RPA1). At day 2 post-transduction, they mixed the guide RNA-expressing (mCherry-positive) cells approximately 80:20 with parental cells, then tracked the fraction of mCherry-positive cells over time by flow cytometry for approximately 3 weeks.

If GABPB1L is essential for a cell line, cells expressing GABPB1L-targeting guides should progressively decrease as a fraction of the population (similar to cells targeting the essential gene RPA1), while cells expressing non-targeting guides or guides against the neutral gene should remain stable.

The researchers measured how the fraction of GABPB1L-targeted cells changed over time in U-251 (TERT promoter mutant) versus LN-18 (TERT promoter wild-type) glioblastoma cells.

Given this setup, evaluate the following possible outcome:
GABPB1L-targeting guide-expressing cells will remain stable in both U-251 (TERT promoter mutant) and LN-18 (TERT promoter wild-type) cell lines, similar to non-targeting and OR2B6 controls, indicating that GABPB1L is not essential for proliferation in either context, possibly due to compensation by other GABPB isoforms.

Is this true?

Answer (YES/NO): NO